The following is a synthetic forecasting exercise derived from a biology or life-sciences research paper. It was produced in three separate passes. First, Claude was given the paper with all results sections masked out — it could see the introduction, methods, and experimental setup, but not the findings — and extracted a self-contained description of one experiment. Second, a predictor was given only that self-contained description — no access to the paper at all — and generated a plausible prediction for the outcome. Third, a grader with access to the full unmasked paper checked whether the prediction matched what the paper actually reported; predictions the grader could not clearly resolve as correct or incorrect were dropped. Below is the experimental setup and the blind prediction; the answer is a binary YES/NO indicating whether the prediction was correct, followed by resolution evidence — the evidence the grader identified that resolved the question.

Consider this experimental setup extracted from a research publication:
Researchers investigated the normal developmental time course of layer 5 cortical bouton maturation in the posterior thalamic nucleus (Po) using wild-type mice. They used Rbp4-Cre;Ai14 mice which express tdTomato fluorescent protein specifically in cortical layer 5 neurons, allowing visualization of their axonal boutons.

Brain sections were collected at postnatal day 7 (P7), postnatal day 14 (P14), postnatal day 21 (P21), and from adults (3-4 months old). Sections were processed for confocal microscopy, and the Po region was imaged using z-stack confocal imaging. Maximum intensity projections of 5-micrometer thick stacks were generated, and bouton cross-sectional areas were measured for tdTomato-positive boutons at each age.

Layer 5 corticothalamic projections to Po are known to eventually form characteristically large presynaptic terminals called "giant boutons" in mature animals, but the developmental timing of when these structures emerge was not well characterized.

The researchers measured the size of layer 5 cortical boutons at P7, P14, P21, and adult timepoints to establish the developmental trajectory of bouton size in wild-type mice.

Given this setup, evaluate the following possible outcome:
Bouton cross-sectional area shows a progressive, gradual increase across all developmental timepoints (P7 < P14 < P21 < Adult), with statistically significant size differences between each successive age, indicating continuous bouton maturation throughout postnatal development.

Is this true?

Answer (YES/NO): NO